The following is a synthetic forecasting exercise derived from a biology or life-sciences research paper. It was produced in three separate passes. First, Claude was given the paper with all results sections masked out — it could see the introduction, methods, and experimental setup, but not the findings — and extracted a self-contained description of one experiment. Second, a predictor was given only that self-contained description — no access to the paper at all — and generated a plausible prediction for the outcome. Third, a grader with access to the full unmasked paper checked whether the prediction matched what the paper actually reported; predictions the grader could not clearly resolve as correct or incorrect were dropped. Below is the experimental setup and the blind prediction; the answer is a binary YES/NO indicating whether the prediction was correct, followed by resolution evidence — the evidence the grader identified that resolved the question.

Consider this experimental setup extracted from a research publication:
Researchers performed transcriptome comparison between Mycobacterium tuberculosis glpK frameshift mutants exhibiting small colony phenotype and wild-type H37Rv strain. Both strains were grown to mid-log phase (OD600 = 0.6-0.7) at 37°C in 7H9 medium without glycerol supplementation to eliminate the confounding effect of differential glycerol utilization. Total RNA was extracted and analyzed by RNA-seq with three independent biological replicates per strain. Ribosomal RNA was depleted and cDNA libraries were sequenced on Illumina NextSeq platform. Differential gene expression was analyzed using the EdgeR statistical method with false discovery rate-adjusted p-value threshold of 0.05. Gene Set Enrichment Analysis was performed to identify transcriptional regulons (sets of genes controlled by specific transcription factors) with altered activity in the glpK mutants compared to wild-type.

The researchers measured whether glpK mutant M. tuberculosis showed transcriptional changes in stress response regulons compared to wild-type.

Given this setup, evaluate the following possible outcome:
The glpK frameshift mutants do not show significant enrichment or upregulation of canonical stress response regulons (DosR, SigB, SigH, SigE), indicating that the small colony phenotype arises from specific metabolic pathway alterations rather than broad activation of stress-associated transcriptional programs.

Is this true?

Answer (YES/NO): YES